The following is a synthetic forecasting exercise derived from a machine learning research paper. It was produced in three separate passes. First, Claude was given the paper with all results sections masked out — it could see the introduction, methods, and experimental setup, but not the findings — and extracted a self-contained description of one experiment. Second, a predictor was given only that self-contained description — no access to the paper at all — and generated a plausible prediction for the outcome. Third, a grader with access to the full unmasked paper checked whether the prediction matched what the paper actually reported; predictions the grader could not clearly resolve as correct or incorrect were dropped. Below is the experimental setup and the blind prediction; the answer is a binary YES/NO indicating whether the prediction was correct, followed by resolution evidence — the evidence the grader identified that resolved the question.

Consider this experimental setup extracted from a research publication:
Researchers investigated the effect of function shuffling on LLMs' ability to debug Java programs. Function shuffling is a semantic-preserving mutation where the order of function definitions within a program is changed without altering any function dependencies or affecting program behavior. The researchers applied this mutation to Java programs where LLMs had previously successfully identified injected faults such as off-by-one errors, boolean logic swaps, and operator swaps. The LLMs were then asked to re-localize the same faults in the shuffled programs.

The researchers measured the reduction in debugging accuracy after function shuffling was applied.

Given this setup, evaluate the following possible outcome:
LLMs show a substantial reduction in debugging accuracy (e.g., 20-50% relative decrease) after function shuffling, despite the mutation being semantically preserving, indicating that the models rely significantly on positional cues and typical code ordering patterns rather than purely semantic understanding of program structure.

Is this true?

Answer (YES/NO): NO